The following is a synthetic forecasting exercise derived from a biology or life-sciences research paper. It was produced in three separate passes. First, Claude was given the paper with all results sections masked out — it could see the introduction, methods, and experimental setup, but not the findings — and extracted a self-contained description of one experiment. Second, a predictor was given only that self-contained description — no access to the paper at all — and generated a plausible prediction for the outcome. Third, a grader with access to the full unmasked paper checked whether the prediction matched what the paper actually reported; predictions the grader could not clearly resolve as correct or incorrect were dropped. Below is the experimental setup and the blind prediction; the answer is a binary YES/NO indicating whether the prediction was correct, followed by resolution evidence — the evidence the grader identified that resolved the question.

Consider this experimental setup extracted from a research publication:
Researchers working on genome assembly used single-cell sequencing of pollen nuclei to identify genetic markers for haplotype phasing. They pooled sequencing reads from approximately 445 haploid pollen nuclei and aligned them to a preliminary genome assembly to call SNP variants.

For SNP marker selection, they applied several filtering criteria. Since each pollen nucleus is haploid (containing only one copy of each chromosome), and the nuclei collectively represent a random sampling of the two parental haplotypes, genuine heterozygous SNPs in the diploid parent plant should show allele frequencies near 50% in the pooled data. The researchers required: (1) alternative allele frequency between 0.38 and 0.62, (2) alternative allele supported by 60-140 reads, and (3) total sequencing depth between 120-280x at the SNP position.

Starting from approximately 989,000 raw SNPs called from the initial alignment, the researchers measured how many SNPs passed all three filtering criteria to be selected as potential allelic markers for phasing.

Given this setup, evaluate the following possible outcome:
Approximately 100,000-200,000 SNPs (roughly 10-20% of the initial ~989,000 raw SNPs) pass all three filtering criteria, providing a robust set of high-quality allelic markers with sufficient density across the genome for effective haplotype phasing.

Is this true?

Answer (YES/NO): NO